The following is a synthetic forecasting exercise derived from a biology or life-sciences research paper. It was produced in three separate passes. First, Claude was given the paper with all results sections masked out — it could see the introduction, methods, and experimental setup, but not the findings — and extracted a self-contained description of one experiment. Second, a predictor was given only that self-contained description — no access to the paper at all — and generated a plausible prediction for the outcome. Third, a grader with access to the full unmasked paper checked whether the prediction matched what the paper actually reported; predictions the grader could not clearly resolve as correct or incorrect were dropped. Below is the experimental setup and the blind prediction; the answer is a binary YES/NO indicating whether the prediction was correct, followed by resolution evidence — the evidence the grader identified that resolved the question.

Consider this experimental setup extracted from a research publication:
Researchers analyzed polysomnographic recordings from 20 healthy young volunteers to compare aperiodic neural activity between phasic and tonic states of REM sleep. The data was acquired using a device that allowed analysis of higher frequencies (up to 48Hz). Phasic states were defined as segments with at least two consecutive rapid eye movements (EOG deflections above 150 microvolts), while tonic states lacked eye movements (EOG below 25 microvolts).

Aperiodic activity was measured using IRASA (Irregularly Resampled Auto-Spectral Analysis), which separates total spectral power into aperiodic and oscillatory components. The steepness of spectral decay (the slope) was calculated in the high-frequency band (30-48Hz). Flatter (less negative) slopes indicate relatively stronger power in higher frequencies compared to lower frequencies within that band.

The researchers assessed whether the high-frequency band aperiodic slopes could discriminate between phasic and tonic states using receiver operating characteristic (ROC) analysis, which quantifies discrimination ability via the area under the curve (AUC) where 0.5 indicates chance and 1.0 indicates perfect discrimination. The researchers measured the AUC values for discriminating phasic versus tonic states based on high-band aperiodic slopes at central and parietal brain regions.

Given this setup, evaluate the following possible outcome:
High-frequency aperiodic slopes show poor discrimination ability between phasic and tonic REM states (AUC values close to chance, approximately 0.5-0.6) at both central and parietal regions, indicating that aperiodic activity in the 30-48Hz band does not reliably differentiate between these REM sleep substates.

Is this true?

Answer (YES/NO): NO